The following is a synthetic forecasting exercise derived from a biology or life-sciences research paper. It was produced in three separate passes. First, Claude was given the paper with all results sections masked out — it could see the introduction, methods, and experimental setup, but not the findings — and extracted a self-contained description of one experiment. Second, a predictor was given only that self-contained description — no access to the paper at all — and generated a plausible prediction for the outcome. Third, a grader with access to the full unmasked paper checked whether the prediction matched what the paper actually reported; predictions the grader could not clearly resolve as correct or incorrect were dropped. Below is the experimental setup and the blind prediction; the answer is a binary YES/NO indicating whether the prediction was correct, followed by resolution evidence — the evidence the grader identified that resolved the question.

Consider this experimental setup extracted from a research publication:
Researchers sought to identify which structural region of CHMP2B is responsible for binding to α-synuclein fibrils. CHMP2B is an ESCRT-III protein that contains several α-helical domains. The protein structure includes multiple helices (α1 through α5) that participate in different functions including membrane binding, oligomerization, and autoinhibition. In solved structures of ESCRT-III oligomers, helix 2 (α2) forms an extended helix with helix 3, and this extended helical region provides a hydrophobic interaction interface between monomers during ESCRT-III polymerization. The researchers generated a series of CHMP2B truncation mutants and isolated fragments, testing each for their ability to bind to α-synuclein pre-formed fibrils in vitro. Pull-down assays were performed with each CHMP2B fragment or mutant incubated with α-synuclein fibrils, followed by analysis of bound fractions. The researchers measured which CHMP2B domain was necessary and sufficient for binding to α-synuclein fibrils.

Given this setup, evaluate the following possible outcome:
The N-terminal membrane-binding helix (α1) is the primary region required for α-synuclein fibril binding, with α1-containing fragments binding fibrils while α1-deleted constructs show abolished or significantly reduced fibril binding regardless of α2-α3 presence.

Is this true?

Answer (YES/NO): NO